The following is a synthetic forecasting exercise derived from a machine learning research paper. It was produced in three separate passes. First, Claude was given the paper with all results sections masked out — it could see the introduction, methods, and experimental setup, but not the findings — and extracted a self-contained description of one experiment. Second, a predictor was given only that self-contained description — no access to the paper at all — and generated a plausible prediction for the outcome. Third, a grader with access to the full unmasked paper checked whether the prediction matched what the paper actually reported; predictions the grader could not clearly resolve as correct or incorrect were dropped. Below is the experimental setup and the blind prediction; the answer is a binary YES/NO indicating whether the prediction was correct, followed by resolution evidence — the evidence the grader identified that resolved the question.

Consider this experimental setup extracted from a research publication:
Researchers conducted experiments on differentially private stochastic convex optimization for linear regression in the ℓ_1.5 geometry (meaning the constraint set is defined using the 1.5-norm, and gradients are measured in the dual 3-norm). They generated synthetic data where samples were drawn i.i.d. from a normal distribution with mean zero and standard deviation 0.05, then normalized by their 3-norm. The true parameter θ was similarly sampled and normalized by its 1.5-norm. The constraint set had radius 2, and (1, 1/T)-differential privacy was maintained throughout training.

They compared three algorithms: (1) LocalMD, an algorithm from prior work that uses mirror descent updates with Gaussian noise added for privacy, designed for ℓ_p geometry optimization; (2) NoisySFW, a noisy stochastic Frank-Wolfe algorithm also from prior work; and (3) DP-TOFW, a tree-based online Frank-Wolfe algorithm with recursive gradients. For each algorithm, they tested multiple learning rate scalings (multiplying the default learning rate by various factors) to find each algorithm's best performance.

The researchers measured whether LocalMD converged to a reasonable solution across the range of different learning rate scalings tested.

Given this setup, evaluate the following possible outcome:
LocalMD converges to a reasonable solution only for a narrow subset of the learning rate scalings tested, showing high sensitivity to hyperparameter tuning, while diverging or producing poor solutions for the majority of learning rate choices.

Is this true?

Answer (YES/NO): NO